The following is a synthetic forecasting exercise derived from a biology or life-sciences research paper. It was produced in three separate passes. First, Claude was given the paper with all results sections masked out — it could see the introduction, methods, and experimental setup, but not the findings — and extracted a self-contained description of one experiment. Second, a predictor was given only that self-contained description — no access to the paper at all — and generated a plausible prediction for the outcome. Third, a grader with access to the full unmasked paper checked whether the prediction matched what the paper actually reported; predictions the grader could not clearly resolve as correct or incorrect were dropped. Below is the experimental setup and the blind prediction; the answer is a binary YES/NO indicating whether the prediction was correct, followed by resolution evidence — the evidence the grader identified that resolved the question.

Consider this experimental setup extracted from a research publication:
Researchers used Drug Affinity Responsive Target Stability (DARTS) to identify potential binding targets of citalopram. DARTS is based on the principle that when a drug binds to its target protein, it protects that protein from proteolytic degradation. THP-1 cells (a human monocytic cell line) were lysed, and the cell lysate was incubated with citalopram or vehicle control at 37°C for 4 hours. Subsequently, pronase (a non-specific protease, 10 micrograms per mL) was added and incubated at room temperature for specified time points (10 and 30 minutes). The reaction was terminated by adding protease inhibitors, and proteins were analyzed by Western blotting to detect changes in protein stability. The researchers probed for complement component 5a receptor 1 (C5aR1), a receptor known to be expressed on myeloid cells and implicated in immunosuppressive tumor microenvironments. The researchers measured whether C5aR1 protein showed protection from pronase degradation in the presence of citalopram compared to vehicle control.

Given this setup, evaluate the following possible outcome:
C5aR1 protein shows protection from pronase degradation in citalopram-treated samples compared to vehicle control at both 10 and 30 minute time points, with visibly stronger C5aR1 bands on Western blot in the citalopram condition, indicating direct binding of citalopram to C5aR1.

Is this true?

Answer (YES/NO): YES